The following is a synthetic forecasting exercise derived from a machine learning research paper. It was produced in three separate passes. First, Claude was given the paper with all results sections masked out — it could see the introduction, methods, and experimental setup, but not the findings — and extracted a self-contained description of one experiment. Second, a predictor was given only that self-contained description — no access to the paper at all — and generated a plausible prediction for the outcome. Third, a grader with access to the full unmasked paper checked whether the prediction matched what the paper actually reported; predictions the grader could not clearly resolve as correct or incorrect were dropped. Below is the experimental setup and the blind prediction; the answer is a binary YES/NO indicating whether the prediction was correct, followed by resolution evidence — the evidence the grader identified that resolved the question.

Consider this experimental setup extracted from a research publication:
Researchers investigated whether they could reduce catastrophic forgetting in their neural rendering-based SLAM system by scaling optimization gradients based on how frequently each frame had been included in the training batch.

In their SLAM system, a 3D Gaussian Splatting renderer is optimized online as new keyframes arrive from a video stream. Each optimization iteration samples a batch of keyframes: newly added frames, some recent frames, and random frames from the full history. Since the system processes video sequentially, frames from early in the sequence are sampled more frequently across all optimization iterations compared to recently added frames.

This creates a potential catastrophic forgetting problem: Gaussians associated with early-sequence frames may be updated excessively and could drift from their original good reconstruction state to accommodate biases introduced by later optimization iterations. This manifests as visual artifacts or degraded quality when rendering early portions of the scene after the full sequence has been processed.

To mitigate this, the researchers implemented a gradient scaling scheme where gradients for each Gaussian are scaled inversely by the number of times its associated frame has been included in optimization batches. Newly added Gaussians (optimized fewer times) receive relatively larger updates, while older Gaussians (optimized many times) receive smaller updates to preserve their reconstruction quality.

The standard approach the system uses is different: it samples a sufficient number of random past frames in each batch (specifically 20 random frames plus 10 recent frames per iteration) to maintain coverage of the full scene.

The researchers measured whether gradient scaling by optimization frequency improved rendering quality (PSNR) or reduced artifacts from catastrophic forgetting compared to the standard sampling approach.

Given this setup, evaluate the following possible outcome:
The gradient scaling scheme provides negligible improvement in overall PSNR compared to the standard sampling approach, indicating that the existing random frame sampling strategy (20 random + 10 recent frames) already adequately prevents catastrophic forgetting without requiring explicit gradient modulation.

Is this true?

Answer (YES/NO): YES